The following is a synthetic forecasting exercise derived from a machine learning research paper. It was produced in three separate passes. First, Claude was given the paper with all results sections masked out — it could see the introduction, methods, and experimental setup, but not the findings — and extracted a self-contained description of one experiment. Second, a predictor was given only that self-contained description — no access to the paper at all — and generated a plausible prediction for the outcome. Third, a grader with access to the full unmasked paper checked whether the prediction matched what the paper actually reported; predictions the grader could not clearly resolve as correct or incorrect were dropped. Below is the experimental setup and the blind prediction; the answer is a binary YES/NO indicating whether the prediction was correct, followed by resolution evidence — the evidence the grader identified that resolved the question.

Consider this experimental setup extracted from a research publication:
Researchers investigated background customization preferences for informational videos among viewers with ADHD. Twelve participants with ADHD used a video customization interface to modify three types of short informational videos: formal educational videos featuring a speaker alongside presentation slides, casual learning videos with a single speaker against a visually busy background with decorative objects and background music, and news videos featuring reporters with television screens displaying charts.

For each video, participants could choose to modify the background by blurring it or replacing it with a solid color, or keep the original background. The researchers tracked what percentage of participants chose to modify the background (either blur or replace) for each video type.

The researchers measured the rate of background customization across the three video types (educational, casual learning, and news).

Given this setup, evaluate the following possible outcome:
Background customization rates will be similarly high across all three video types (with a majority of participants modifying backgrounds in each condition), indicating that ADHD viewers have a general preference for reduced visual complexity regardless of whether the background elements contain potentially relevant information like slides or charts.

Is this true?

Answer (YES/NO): NO